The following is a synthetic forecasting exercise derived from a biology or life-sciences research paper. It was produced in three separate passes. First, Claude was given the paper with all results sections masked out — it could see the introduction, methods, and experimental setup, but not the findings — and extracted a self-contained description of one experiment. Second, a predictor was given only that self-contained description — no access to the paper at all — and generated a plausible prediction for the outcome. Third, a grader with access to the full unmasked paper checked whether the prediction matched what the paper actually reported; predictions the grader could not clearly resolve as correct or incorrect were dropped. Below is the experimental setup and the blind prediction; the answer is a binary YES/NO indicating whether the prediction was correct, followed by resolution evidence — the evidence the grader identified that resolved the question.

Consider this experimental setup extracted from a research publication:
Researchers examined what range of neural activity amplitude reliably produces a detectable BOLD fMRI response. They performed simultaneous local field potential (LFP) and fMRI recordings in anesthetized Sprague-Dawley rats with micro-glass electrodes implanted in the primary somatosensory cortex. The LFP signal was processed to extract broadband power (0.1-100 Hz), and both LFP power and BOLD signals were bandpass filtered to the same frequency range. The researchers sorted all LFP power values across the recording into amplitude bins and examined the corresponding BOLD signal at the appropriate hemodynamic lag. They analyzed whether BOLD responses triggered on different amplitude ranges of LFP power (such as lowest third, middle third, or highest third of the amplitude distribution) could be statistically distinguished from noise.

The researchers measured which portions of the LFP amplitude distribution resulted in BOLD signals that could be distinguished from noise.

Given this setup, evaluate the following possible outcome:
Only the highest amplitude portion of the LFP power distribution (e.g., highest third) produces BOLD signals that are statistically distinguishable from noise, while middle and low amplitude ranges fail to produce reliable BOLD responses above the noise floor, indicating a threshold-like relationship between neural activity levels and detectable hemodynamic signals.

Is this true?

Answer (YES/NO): NO